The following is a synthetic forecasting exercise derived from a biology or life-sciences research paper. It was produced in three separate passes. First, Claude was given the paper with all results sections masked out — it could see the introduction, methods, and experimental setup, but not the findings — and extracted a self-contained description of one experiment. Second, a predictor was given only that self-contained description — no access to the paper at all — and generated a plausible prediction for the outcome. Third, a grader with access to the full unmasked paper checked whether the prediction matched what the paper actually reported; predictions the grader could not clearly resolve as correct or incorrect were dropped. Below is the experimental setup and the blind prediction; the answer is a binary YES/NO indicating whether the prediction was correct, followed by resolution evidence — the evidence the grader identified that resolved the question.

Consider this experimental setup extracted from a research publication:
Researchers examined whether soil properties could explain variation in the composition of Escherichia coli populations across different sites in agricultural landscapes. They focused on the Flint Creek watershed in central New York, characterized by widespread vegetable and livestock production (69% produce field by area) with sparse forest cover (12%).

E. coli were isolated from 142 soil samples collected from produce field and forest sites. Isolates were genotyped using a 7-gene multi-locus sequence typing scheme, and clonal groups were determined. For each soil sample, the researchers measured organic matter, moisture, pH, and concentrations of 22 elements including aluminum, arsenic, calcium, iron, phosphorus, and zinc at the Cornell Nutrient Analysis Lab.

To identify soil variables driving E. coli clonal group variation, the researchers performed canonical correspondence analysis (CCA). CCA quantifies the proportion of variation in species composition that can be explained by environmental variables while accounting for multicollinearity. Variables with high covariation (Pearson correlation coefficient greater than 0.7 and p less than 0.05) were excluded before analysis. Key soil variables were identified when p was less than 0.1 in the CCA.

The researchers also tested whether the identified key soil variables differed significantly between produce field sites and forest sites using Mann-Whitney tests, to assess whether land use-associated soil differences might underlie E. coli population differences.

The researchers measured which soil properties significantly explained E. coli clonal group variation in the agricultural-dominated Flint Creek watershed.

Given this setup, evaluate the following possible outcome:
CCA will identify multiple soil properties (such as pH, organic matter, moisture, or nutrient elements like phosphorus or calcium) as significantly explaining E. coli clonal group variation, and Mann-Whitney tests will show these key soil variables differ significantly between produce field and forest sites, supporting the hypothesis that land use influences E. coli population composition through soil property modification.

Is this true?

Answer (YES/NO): NO